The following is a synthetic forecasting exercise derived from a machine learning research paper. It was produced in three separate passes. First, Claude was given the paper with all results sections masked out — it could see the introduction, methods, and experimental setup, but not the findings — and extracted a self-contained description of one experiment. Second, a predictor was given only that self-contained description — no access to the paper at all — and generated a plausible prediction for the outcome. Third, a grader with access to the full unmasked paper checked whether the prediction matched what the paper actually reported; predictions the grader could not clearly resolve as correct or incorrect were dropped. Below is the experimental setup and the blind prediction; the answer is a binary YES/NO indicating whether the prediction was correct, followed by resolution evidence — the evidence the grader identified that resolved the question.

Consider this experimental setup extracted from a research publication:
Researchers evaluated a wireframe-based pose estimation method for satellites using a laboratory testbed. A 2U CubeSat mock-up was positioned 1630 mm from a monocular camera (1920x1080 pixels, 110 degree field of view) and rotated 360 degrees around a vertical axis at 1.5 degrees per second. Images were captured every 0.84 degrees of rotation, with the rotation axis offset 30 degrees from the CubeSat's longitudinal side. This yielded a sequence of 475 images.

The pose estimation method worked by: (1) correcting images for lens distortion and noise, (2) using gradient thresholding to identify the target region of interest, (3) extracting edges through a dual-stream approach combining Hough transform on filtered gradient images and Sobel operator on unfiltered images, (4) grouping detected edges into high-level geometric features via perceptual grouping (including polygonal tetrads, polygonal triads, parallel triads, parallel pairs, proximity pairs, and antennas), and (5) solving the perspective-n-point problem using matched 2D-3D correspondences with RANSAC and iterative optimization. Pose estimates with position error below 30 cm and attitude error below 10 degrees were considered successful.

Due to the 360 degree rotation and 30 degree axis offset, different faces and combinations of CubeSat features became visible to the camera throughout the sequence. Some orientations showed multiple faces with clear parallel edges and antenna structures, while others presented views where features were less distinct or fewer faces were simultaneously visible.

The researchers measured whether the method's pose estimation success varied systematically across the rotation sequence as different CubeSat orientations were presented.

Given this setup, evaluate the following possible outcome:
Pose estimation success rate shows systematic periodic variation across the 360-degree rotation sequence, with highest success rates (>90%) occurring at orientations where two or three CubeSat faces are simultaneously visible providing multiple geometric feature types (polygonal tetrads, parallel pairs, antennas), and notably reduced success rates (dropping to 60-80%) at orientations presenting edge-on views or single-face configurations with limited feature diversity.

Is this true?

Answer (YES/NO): NO